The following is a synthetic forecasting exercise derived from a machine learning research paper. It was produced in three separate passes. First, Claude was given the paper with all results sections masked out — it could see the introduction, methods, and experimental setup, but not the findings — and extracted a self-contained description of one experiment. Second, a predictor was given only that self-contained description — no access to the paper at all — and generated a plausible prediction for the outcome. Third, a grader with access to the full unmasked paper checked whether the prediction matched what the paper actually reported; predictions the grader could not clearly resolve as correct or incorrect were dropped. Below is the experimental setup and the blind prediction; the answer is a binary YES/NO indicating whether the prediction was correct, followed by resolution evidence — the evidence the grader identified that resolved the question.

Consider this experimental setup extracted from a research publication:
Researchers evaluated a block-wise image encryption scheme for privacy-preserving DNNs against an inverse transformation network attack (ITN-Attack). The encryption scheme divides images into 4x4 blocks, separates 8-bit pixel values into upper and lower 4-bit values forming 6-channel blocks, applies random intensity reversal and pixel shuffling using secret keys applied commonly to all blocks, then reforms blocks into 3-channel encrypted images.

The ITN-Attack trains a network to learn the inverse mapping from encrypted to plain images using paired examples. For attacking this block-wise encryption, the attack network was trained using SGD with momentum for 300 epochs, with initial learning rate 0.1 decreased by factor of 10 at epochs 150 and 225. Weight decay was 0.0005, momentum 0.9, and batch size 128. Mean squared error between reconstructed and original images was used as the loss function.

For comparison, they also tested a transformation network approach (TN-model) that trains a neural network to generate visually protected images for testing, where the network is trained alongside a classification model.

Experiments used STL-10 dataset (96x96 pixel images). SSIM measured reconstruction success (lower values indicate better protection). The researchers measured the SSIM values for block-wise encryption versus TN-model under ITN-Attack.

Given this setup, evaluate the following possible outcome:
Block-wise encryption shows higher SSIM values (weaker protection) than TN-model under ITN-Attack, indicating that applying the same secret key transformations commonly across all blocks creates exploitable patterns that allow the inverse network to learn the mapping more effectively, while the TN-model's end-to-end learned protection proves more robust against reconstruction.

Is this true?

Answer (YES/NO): YES